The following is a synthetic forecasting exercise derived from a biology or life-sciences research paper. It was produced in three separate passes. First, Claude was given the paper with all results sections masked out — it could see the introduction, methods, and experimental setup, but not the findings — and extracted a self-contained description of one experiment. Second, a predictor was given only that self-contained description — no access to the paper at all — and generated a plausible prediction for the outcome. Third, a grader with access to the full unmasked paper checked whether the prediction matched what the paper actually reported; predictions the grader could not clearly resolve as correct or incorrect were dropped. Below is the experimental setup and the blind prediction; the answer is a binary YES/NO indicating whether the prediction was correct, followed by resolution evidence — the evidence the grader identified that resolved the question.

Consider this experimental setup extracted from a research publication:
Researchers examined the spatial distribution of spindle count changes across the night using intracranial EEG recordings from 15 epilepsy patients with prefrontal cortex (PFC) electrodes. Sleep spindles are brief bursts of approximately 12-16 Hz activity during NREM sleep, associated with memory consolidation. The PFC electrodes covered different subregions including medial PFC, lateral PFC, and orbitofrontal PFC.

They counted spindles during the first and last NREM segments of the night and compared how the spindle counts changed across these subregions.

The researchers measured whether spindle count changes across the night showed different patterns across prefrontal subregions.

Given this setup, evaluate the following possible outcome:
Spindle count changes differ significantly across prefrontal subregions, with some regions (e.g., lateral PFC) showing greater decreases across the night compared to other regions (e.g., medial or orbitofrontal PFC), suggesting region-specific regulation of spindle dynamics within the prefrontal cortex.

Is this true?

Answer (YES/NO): NO